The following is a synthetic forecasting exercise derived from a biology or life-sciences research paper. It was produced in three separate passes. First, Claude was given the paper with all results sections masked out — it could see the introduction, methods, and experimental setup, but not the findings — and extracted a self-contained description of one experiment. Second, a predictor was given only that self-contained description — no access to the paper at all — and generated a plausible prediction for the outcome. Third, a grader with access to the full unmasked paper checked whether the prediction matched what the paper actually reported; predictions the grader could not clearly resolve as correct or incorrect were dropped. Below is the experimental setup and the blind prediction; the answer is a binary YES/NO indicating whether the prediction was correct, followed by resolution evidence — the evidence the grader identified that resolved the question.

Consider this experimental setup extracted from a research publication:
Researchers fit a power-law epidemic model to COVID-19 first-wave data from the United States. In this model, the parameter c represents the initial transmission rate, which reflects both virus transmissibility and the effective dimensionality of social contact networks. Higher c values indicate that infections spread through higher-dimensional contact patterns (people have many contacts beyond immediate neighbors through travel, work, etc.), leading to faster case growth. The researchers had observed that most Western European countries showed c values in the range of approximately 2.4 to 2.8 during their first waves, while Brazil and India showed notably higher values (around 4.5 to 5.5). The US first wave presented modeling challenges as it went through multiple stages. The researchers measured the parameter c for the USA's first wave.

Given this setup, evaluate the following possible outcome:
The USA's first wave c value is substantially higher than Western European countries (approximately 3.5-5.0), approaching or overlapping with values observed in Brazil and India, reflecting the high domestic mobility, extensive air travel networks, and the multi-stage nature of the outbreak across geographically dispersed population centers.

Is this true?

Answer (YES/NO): NO